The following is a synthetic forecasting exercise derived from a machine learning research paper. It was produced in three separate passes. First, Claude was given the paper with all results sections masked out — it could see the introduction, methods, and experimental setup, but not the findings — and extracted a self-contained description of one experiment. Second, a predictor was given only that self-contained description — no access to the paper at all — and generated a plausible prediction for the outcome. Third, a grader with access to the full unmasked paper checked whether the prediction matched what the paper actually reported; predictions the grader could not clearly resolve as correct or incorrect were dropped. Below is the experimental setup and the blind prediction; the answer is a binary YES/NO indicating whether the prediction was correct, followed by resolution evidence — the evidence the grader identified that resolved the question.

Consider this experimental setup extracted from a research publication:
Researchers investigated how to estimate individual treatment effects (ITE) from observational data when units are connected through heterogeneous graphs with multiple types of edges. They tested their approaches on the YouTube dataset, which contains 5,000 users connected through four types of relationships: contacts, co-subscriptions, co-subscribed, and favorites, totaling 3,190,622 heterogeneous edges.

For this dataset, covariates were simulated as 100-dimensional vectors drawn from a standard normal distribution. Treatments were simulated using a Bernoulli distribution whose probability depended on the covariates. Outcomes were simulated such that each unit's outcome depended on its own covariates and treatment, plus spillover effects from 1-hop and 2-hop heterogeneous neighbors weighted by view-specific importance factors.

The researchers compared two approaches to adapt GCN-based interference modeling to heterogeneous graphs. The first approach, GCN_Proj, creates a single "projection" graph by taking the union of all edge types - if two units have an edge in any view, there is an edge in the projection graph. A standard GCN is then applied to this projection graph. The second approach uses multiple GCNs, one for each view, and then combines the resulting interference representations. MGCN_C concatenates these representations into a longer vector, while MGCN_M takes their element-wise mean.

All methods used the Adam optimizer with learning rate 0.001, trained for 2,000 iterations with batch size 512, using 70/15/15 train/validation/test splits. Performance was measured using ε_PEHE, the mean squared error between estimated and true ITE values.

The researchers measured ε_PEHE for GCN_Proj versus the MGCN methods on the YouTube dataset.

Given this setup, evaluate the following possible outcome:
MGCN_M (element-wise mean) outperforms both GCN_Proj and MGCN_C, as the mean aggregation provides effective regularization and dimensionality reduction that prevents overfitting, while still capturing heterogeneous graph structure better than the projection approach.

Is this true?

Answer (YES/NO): NO